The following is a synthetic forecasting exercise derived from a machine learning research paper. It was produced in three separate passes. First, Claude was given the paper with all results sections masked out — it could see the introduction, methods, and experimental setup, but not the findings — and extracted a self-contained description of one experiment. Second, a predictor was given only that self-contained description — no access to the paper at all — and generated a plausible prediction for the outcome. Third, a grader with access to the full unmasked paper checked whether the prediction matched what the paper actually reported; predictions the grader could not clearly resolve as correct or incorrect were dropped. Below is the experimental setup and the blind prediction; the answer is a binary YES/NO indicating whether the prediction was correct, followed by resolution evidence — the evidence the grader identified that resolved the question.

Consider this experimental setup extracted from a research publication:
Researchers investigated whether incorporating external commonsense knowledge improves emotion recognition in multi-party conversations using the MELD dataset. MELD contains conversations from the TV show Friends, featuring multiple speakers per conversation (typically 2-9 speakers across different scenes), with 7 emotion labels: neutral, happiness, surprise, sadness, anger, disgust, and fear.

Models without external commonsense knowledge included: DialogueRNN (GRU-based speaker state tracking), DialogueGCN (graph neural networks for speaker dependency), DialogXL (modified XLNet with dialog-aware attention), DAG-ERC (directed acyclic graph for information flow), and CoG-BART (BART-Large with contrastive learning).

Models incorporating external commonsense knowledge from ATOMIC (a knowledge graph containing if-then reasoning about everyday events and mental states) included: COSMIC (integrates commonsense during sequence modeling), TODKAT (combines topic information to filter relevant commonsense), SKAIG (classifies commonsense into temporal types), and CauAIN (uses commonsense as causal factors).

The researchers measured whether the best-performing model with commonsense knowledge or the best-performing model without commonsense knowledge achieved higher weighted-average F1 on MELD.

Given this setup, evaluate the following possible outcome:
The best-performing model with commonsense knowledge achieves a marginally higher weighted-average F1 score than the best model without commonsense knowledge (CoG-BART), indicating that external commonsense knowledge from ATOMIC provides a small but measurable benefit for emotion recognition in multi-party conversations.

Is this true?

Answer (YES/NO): YES